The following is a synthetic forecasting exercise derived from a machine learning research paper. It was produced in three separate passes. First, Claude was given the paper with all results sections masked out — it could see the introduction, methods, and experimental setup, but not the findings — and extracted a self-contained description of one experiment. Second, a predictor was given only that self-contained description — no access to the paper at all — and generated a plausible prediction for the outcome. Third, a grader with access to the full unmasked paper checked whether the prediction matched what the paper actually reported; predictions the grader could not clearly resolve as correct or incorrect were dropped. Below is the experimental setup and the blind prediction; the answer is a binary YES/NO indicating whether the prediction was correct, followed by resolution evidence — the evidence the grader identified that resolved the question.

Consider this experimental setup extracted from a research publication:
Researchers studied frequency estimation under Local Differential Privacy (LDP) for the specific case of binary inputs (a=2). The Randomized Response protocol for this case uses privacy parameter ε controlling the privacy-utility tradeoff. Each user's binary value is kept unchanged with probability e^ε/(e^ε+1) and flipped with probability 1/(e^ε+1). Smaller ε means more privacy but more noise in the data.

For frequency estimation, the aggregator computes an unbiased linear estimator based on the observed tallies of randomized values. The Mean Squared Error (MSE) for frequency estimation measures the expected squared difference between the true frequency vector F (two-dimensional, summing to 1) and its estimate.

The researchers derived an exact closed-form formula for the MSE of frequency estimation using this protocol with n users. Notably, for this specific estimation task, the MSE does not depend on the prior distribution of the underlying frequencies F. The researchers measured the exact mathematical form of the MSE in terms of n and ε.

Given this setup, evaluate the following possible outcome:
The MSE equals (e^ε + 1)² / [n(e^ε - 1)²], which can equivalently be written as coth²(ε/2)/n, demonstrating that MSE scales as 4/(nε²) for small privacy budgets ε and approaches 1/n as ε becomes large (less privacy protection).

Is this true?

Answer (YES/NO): NO